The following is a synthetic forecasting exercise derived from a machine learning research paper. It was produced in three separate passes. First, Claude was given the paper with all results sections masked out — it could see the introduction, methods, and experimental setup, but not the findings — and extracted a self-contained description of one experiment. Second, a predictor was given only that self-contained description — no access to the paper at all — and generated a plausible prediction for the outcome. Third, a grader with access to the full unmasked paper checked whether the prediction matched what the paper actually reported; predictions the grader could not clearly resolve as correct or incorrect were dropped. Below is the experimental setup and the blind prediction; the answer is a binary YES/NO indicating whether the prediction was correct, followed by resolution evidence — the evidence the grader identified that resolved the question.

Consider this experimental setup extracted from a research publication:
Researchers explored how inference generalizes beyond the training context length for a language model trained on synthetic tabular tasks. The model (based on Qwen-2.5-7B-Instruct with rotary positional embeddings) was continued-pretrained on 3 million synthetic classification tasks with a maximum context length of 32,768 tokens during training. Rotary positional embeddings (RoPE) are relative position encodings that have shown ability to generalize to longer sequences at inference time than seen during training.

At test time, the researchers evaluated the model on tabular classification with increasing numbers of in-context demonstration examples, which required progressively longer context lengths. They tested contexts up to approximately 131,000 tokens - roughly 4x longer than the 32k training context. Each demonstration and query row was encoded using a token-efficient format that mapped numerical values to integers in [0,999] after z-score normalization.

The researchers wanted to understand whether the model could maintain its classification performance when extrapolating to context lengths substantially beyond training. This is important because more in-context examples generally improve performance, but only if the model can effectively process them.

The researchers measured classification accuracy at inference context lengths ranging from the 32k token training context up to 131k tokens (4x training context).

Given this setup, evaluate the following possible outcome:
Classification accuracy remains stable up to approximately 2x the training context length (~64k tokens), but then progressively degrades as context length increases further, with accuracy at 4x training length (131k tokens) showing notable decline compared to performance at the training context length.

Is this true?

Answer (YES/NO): NO